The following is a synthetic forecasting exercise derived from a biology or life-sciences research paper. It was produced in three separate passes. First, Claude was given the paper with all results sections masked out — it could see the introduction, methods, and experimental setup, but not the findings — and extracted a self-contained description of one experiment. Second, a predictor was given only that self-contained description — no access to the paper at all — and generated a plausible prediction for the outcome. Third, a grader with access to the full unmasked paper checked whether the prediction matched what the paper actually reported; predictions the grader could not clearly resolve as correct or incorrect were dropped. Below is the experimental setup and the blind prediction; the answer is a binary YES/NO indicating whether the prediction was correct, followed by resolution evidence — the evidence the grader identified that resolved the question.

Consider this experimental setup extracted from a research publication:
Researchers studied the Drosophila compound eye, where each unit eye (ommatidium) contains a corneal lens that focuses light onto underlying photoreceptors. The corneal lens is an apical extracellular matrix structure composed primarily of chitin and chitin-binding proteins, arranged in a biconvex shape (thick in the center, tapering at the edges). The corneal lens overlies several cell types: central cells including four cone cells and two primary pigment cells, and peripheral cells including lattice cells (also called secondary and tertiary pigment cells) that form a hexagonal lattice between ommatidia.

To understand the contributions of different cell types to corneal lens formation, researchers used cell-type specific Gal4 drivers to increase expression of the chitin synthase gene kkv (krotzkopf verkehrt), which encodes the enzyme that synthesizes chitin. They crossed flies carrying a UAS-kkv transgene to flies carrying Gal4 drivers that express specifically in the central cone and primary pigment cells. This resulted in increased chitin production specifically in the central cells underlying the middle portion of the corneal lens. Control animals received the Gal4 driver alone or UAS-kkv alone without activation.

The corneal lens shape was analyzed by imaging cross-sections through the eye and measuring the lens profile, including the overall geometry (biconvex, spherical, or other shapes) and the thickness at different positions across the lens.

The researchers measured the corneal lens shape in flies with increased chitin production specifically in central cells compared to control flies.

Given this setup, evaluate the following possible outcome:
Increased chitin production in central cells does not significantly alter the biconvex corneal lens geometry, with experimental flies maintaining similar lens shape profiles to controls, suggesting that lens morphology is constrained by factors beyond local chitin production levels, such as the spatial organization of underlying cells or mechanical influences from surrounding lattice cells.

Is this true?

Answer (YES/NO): NO